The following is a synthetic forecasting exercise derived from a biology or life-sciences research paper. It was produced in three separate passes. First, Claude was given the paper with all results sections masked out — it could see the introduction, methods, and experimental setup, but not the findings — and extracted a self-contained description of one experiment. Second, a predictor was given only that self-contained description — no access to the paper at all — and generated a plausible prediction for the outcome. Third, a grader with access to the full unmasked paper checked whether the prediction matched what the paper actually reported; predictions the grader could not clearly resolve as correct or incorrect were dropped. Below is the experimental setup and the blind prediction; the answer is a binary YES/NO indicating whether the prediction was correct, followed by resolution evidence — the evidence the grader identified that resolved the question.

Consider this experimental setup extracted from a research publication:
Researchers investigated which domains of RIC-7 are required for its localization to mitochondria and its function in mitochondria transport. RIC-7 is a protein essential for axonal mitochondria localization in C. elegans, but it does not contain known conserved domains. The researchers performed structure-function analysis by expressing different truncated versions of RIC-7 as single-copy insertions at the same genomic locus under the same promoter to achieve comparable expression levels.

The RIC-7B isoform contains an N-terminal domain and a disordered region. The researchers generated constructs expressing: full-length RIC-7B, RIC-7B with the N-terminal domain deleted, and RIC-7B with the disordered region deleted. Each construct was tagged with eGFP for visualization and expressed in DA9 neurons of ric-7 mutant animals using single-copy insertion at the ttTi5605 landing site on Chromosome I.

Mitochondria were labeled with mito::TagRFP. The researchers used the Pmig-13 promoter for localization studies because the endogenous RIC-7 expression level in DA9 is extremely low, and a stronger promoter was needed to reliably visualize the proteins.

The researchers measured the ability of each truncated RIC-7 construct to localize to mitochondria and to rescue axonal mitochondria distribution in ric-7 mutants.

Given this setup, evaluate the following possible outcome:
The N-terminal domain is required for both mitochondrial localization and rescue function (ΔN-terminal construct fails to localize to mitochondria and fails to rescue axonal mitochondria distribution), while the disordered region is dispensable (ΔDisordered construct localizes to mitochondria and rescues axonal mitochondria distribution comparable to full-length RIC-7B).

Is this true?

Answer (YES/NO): NO